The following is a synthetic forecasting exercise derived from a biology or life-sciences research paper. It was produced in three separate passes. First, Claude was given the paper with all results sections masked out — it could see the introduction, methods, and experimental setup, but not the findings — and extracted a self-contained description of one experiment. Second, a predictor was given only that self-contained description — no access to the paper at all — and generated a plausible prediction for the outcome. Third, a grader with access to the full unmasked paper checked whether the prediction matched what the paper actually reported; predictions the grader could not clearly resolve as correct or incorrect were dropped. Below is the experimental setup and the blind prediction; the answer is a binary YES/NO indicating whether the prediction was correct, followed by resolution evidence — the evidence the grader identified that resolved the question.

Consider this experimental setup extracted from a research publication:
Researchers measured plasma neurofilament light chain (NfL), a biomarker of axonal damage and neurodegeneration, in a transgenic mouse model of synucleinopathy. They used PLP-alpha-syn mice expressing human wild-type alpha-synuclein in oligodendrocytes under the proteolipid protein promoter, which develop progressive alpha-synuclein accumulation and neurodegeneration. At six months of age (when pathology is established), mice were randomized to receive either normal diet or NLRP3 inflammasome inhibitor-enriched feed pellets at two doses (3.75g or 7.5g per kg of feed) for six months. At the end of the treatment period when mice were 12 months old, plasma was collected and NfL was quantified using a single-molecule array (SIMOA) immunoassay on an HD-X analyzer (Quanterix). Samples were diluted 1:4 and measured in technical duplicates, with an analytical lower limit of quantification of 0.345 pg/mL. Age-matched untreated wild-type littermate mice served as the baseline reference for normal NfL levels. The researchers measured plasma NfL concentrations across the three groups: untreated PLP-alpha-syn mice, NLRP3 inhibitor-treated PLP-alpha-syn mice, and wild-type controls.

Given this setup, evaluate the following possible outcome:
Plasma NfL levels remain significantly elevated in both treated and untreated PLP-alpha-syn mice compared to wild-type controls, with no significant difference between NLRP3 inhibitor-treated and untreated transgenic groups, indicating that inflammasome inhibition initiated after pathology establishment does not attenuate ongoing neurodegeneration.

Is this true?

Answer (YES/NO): NO